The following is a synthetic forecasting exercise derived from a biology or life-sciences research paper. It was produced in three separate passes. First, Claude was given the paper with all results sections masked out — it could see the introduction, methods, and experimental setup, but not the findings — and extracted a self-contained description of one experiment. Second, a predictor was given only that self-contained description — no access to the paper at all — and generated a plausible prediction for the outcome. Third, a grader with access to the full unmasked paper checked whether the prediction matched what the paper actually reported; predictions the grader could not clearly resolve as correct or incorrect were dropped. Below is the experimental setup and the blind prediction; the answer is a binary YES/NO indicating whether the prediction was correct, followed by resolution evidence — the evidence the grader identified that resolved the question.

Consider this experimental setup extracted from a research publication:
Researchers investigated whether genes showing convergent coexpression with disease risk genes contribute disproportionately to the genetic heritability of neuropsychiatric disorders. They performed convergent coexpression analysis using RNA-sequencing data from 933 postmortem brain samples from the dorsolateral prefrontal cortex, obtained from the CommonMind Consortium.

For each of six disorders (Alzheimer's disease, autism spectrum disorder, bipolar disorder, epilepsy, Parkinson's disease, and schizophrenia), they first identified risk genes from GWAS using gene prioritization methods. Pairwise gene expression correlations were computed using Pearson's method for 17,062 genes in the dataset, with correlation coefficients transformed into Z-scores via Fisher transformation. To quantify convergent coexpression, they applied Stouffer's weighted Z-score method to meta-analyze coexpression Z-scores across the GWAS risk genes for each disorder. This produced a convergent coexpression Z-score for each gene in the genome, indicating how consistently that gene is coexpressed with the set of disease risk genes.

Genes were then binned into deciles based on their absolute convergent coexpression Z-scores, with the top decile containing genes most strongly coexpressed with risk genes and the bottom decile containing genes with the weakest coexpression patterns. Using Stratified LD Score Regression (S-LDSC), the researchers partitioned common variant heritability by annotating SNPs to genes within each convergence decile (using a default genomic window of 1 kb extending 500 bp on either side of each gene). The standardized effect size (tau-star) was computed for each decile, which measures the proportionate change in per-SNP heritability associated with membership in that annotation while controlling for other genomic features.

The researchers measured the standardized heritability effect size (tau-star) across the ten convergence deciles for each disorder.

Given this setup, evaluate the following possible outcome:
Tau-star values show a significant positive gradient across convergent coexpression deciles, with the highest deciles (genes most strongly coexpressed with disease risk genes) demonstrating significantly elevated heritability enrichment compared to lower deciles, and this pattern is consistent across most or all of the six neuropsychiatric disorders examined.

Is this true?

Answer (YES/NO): YES